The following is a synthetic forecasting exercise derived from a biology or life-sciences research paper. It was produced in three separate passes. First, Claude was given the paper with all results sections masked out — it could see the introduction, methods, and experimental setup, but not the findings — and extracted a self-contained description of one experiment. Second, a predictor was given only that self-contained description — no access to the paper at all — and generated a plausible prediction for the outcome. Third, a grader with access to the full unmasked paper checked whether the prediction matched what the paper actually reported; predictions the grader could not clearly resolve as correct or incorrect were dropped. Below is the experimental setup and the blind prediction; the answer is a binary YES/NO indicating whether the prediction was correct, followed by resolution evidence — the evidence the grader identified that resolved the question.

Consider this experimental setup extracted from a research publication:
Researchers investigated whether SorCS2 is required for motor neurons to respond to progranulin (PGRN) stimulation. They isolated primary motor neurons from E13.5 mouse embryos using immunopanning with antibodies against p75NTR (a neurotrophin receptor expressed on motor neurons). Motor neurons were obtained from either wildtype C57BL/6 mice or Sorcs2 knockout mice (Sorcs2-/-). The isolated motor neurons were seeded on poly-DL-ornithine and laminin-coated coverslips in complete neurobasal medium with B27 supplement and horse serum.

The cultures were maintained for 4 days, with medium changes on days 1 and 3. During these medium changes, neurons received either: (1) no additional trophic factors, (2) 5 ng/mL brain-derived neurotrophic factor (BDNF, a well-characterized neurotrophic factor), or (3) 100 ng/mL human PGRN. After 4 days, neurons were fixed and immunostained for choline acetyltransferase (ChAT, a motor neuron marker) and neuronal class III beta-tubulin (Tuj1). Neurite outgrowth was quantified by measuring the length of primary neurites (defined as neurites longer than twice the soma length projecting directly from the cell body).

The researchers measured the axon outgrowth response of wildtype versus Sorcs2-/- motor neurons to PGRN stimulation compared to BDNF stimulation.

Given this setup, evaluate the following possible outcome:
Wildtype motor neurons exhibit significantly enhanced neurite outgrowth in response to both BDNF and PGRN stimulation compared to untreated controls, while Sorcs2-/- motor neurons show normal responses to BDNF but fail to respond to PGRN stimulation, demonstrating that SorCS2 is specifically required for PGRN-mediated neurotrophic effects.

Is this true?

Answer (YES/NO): YES